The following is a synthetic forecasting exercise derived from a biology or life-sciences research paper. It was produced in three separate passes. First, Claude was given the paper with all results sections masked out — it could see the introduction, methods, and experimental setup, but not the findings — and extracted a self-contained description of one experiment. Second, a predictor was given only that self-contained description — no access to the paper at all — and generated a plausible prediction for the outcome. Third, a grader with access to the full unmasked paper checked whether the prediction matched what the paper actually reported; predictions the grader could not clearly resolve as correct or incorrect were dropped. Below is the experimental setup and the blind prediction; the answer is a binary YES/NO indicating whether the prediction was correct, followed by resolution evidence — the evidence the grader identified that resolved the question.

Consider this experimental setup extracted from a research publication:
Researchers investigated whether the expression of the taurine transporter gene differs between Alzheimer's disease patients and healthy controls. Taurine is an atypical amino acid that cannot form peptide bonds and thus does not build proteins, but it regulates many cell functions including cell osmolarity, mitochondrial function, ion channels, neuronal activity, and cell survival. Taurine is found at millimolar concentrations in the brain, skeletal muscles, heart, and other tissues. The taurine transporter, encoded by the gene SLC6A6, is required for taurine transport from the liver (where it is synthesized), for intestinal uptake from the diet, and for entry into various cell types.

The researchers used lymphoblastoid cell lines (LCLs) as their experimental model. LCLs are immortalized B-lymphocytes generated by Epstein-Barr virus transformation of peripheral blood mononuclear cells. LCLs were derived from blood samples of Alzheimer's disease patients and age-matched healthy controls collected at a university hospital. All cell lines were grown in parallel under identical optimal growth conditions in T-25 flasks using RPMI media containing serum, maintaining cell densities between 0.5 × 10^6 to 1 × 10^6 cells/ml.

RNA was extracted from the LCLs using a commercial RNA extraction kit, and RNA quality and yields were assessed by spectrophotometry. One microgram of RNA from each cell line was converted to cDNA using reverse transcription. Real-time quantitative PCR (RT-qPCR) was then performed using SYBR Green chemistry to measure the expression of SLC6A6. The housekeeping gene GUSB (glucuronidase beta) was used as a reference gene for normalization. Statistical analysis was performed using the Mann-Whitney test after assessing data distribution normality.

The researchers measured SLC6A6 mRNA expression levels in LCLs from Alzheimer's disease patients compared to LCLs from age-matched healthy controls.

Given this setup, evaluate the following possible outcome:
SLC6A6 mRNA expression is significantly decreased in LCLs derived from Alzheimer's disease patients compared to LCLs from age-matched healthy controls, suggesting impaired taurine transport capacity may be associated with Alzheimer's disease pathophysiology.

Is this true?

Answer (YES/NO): YES